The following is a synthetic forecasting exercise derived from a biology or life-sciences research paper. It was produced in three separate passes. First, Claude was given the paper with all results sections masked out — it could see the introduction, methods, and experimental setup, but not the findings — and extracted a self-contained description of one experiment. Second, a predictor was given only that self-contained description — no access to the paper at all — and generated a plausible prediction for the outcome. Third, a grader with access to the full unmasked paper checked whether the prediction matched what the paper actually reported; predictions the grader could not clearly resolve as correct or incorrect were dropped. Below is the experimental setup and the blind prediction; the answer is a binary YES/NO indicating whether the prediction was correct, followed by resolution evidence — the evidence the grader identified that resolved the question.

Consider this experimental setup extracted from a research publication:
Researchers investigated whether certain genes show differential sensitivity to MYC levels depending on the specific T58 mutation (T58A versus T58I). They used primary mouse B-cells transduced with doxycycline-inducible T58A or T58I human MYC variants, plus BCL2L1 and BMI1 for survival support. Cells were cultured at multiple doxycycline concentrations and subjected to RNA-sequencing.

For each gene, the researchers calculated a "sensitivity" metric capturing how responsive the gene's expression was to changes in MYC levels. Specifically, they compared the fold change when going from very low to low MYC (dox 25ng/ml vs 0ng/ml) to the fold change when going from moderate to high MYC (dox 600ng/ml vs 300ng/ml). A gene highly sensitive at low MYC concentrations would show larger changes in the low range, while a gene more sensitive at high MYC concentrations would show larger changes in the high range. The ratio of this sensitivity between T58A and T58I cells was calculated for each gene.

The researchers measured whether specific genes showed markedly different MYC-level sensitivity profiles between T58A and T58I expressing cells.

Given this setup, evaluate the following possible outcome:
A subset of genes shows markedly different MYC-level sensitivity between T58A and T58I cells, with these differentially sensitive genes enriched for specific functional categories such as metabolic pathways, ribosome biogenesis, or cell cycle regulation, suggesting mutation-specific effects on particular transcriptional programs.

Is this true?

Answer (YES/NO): YES